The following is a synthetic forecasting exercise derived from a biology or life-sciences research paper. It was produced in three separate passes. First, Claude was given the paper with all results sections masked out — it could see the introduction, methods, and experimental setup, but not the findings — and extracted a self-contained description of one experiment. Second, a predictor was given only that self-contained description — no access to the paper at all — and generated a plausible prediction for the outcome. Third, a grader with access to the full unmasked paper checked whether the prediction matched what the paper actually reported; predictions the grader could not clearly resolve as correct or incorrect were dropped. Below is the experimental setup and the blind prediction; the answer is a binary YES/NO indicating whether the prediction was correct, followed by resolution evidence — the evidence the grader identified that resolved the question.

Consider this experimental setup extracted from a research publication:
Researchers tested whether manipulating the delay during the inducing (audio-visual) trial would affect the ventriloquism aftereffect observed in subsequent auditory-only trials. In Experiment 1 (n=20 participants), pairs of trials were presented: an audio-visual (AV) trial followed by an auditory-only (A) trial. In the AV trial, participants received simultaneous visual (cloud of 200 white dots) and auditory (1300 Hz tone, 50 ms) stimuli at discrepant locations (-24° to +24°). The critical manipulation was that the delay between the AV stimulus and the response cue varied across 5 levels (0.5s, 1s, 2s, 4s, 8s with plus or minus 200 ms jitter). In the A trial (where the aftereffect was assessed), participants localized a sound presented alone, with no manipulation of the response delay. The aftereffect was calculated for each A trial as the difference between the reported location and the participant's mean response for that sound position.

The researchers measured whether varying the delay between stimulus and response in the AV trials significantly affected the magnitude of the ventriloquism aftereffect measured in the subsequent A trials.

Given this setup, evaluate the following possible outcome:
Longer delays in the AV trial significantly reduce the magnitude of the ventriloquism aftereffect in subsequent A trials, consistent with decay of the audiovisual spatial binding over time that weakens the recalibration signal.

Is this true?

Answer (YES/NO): NO